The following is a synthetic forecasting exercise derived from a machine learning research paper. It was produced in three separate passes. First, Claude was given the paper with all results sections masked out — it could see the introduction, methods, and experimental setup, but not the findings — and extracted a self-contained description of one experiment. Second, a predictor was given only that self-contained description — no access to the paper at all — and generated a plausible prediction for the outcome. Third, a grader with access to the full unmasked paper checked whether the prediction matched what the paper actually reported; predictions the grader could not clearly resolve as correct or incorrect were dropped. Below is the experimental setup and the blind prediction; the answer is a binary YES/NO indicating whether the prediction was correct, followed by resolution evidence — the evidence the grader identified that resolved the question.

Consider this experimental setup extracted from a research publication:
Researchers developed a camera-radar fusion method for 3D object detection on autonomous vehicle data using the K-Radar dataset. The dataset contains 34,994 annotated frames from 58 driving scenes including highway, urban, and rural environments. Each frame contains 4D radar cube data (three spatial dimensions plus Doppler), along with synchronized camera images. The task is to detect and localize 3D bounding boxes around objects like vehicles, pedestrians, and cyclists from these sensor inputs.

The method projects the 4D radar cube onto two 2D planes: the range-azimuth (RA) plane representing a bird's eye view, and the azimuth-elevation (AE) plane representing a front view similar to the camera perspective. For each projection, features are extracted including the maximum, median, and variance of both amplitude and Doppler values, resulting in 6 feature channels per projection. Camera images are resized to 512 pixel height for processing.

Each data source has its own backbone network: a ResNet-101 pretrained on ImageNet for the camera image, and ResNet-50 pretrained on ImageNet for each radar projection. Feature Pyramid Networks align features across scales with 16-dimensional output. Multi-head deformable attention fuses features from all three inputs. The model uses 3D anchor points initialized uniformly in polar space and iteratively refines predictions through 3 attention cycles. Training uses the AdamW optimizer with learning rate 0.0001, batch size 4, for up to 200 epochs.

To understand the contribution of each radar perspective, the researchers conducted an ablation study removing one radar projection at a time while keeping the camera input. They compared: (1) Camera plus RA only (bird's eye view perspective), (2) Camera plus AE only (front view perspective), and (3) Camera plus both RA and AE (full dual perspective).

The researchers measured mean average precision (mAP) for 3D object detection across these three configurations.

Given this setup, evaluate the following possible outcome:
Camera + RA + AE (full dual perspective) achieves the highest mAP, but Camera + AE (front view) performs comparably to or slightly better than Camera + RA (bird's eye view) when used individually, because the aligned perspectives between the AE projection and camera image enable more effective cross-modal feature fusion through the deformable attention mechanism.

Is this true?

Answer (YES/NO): NO